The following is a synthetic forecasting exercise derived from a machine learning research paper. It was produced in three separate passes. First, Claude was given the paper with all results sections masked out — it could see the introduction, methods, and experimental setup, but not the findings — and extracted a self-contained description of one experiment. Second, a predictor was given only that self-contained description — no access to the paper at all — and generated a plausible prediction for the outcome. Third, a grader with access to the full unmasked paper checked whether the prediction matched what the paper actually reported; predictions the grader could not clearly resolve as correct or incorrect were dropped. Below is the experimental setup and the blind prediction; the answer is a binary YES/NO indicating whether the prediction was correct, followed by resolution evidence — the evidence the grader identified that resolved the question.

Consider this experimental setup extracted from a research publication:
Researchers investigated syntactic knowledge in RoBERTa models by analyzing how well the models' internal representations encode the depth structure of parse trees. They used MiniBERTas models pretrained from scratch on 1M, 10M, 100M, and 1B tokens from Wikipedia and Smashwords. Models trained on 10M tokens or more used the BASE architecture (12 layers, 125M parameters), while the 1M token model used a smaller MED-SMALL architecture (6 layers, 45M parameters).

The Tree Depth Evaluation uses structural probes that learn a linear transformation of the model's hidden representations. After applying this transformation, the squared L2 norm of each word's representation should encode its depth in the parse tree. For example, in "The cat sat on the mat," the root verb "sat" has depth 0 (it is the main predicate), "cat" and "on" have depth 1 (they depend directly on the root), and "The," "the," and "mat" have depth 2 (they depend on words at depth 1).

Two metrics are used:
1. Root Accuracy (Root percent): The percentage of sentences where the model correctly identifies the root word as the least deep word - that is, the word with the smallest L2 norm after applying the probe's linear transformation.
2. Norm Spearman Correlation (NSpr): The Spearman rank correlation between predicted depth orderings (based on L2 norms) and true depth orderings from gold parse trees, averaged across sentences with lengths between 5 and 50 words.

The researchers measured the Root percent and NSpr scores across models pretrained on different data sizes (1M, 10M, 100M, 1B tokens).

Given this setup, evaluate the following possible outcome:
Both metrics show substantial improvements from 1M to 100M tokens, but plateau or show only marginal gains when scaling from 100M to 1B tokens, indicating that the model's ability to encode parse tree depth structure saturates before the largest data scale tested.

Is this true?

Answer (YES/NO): YES